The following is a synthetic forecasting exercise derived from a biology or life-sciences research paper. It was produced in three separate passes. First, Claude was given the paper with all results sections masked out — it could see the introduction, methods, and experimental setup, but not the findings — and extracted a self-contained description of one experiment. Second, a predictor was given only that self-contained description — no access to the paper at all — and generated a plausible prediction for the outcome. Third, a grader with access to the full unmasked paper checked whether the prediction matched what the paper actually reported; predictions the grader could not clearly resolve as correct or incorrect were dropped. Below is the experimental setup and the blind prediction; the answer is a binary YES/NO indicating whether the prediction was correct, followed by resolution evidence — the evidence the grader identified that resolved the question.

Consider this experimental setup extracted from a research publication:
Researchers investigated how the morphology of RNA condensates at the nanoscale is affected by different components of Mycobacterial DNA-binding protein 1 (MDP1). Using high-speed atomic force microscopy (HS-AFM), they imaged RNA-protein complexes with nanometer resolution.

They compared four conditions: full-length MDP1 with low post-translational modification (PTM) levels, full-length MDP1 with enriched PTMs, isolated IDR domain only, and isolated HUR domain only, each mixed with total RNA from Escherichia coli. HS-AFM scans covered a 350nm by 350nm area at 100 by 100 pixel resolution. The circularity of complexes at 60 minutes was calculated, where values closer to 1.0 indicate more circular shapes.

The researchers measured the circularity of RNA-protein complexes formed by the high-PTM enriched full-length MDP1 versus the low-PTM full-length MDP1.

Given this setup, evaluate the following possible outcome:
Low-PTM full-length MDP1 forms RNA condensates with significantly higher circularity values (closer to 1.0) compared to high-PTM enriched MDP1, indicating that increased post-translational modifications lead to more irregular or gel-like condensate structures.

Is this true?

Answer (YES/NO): NO